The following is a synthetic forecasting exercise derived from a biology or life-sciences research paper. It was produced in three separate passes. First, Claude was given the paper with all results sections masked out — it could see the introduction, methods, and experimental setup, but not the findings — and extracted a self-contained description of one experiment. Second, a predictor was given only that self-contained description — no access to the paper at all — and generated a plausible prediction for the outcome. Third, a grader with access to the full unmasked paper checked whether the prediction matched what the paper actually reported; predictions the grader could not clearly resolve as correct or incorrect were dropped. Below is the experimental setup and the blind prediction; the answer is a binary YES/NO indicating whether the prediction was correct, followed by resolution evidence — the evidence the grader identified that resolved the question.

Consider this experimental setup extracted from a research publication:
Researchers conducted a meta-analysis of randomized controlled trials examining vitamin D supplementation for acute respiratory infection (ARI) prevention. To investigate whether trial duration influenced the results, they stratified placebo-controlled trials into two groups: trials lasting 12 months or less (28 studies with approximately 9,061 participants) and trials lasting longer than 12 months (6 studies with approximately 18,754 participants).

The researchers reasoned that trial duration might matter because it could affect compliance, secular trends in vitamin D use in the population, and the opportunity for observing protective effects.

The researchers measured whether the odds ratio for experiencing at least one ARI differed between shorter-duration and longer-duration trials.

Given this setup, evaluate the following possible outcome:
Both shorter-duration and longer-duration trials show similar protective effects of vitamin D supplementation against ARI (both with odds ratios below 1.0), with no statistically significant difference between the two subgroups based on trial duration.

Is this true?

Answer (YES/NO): NO